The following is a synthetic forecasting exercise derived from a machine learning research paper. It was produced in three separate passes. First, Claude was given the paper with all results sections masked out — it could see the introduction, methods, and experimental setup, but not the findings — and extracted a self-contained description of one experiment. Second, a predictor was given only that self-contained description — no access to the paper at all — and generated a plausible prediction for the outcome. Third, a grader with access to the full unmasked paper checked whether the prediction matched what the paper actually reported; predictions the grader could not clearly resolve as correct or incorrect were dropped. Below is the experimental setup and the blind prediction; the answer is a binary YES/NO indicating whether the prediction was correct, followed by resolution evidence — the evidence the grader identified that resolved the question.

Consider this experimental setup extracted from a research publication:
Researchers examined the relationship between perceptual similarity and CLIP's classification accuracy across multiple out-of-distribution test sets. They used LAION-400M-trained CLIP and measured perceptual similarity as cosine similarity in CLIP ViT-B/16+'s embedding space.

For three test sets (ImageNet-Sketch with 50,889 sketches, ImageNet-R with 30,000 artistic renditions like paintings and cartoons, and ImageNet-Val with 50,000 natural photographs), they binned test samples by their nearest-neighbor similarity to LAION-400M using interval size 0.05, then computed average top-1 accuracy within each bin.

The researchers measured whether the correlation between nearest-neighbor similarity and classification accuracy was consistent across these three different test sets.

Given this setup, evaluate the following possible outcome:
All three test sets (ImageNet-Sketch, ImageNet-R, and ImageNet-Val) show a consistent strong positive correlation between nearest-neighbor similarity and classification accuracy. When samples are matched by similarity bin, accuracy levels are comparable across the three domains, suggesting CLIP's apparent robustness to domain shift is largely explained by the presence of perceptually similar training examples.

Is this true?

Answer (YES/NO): NO